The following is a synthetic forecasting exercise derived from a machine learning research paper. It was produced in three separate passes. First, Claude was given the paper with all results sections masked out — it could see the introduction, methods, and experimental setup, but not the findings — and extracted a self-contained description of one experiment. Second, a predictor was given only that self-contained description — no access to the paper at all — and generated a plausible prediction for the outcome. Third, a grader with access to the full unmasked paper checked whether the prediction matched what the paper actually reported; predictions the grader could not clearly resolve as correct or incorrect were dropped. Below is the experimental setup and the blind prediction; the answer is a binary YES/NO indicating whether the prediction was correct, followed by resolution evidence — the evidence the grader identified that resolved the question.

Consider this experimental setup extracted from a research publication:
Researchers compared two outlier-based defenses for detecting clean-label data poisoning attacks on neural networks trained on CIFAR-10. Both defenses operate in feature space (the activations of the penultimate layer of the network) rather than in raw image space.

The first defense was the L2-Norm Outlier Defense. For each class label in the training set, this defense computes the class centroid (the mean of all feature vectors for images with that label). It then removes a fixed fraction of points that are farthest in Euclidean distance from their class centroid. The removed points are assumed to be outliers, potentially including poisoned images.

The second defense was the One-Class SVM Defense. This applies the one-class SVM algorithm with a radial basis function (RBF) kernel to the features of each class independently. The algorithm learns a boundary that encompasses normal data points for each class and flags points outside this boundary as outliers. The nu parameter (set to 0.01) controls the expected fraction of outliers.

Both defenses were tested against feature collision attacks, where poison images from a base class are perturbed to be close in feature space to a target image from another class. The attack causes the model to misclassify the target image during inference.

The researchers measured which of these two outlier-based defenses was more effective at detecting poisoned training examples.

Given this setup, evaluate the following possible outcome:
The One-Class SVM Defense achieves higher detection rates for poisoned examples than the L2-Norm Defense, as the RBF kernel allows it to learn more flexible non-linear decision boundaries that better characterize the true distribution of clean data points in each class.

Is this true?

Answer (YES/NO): NO